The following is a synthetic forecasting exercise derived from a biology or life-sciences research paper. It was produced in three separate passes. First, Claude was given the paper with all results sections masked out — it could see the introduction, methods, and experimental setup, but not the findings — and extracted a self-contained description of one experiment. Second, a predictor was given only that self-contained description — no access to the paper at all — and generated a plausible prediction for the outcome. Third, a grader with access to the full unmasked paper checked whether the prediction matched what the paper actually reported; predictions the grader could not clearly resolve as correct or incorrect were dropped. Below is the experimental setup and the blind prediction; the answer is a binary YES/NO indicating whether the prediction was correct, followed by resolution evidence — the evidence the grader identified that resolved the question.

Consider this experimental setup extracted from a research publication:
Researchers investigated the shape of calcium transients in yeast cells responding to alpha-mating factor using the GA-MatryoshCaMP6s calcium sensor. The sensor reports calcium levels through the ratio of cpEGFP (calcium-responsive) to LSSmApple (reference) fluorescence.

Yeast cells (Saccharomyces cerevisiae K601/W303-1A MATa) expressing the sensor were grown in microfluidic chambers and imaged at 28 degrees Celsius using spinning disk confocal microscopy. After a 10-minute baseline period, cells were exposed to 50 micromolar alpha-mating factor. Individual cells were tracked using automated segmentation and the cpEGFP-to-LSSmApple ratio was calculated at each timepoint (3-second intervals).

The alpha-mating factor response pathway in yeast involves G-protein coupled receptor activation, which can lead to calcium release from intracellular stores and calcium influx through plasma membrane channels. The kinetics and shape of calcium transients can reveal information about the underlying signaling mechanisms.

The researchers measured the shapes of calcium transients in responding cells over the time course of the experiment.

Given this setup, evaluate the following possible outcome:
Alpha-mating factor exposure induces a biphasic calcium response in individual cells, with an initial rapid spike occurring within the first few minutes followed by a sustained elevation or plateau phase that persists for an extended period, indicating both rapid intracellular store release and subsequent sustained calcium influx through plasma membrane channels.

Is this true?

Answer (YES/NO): NO